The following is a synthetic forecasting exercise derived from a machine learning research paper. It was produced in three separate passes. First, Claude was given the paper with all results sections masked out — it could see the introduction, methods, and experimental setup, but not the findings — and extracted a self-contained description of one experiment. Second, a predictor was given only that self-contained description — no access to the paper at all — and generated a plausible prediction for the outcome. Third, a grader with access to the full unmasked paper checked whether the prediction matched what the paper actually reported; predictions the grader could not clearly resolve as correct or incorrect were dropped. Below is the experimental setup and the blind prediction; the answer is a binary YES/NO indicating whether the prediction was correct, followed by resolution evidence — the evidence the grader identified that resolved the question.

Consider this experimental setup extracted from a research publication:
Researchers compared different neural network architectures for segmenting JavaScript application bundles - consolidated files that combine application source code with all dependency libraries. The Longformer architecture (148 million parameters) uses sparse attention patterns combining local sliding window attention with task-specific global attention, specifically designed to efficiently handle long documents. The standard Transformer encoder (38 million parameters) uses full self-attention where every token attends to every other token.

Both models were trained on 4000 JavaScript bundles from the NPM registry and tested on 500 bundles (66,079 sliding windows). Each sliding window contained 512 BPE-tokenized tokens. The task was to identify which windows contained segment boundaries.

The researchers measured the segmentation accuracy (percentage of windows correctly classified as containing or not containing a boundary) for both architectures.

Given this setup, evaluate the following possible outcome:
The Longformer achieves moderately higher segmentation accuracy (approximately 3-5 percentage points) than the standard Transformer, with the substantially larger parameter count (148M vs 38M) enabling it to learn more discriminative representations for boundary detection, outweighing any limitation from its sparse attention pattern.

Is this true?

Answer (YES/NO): NO